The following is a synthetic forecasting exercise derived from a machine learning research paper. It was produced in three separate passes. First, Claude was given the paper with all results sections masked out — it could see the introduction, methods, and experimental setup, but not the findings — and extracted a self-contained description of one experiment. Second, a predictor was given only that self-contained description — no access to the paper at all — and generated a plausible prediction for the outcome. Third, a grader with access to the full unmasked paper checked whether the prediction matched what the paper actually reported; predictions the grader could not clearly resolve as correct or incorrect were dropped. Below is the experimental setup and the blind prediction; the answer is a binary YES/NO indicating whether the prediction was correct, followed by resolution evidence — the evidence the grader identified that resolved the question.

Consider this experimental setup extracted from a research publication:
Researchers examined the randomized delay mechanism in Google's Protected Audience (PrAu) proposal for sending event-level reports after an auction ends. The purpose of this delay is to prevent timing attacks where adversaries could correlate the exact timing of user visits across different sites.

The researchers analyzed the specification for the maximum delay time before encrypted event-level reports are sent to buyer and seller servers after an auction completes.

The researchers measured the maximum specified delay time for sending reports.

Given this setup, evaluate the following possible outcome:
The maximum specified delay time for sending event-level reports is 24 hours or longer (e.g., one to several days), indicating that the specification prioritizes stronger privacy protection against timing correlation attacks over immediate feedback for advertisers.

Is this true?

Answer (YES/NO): NO